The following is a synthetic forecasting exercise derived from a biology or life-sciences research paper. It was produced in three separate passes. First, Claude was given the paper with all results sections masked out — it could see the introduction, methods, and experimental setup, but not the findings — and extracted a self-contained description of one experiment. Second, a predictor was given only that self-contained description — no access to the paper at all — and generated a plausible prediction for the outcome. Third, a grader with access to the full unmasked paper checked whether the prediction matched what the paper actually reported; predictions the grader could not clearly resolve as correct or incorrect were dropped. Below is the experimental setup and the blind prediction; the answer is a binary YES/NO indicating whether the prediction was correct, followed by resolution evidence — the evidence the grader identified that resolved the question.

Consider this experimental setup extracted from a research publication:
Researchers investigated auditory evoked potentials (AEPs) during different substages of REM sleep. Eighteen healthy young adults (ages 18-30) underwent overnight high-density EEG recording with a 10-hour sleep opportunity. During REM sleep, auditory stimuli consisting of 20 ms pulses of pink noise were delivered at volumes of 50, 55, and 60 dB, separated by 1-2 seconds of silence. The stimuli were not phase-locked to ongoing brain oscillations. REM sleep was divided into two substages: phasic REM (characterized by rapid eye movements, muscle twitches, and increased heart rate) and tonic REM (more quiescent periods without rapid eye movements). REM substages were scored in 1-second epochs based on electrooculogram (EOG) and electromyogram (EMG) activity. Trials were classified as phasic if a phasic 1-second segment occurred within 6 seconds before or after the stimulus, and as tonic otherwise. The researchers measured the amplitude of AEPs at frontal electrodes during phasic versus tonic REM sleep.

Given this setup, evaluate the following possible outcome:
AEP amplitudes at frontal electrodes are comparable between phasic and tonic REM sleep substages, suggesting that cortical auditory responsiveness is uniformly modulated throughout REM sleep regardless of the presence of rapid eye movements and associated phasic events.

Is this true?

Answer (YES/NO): NO